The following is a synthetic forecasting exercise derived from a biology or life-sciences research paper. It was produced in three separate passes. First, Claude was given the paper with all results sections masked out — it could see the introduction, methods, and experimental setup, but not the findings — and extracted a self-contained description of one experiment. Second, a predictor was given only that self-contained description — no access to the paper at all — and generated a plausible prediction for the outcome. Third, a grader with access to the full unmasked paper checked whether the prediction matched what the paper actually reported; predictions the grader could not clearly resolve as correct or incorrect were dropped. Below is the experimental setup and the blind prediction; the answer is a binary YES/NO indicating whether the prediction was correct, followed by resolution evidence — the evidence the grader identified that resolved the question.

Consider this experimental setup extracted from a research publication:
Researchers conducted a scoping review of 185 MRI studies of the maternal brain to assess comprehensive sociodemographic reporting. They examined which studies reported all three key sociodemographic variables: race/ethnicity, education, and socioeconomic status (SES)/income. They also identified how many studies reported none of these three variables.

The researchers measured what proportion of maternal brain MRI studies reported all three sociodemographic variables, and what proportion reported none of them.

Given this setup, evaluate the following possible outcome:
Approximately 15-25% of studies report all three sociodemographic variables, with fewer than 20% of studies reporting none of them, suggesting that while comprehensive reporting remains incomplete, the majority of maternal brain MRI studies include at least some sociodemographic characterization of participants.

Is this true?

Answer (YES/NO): NO